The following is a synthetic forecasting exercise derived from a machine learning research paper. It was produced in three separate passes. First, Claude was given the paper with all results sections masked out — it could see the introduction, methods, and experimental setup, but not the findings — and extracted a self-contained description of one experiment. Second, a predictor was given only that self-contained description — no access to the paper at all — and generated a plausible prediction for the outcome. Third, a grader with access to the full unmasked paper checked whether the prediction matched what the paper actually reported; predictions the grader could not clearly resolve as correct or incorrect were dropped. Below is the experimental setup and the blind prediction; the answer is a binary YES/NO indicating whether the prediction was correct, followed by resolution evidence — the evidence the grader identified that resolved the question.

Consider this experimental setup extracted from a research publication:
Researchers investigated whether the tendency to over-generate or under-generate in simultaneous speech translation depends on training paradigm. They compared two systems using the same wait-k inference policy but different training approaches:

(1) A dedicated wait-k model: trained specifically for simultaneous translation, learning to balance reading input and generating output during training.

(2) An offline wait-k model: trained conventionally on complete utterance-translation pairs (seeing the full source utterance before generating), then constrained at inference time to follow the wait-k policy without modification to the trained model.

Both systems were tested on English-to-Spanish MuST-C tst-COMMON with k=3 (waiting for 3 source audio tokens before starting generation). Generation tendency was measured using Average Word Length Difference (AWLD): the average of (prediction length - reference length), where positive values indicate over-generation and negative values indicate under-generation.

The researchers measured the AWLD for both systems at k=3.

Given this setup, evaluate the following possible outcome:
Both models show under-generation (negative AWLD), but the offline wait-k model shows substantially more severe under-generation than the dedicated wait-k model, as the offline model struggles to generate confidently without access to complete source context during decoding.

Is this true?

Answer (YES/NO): NO